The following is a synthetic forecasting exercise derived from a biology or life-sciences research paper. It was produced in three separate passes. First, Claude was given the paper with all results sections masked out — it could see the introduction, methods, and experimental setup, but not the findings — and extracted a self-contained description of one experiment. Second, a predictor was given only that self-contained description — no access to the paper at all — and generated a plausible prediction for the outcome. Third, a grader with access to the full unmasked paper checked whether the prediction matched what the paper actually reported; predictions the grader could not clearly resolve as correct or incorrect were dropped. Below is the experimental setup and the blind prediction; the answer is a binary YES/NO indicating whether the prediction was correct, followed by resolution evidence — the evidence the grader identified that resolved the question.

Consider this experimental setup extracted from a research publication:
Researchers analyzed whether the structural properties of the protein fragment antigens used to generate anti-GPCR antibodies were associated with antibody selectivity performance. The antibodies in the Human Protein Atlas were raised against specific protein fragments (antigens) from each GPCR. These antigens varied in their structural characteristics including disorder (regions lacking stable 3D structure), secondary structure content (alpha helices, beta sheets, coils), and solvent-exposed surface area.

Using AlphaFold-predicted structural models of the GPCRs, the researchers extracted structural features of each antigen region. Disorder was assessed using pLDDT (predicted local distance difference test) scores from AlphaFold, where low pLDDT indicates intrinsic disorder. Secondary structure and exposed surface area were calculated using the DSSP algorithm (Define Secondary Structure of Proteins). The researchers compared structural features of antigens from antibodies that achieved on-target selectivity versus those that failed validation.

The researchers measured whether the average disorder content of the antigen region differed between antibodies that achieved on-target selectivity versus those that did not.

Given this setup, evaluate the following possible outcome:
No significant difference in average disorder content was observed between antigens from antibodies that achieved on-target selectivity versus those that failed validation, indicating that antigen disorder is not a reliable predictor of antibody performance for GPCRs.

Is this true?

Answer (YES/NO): NO